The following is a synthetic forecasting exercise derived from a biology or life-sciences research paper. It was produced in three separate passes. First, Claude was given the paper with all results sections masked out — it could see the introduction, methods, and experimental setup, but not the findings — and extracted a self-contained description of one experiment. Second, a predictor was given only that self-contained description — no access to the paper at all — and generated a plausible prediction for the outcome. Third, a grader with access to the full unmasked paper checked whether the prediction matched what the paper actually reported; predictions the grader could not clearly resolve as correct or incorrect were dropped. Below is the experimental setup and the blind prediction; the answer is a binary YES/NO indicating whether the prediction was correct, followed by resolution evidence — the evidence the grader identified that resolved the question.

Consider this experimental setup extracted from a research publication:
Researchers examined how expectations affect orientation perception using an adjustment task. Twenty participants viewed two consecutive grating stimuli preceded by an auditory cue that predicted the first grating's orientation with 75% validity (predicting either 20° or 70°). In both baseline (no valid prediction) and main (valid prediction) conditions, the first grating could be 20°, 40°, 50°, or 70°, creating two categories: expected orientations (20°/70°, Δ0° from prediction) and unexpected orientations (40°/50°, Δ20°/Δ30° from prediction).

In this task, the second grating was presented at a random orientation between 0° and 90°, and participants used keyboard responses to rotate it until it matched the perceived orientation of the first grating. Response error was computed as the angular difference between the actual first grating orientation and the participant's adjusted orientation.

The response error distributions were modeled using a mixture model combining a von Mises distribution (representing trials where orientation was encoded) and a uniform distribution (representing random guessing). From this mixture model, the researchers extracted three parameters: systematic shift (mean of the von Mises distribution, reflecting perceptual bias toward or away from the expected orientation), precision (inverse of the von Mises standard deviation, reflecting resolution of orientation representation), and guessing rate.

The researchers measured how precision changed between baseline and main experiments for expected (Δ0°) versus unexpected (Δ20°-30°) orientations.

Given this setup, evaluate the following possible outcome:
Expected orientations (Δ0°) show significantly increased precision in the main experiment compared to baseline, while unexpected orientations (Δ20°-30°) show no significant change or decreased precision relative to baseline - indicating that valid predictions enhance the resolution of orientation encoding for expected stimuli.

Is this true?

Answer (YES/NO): YES